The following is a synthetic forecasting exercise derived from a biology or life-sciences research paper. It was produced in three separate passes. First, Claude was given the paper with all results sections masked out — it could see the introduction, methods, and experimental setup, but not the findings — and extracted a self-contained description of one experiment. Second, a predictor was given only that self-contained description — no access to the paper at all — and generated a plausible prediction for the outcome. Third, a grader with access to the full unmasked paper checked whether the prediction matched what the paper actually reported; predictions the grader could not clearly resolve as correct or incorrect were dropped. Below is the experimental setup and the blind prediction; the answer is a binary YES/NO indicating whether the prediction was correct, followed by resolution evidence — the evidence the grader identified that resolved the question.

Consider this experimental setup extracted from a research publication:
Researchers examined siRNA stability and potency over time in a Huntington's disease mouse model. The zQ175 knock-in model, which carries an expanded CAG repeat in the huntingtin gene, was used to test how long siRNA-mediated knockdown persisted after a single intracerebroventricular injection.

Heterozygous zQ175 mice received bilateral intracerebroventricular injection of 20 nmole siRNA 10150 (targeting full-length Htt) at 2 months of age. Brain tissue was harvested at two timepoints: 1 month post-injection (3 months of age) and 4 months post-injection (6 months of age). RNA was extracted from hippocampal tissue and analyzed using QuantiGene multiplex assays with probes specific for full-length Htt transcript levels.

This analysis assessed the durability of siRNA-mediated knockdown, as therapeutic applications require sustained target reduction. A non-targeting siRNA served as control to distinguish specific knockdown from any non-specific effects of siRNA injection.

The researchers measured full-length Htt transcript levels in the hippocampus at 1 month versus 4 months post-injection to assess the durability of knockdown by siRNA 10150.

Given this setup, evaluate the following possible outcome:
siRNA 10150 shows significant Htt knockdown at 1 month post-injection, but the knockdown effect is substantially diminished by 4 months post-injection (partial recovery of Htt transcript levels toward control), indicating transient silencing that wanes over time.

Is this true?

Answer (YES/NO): YES